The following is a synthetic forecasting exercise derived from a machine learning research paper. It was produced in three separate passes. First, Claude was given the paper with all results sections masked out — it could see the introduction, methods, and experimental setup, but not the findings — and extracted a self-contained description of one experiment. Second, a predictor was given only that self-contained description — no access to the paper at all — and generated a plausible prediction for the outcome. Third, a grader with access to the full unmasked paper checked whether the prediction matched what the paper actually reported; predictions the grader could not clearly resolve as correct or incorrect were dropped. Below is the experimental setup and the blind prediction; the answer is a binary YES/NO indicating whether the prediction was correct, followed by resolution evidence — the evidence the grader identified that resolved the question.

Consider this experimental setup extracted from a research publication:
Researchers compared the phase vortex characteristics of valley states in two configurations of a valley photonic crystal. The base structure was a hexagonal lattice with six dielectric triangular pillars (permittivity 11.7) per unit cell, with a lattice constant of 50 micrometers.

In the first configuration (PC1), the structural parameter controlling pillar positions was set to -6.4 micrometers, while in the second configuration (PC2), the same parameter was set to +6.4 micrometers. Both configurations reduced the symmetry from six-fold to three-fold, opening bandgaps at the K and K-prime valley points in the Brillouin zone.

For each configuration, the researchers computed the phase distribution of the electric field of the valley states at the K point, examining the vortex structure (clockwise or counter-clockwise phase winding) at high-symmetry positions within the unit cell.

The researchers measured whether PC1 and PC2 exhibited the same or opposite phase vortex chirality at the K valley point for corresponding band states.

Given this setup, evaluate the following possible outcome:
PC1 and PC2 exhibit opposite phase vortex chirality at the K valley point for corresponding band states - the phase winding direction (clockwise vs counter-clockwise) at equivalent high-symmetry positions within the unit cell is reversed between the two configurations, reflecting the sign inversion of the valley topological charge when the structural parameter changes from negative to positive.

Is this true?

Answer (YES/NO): YES